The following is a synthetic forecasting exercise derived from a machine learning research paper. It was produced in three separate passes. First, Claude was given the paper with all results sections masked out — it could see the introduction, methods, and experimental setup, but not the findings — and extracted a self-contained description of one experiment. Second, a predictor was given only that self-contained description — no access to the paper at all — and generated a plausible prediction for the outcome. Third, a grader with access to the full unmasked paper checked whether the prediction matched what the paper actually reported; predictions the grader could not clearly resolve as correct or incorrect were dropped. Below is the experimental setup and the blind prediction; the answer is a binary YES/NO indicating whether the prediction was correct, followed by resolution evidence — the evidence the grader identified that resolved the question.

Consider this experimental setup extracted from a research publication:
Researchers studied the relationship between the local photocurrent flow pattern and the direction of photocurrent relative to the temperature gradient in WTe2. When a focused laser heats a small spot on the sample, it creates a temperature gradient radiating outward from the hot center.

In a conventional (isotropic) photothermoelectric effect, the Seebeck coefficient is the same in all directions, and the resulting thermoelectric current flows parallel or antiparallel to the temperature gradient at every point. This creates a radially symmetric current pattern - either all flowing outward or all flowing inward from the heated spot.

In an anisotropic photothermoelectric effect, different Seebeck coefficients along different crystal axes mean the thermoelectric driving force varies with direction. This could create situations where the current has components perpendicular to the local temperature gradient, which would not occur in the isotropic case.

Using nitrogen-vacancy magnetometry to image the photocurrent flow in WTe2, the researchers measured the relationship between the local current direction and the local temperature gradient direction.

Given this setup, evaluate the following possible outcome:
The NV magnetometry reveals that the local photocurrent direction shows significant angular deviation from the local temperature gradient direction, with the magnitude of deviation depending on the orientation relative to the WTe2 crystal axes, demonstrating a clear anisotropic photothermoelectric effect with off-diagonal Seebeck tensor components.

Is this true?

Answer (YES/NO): NO